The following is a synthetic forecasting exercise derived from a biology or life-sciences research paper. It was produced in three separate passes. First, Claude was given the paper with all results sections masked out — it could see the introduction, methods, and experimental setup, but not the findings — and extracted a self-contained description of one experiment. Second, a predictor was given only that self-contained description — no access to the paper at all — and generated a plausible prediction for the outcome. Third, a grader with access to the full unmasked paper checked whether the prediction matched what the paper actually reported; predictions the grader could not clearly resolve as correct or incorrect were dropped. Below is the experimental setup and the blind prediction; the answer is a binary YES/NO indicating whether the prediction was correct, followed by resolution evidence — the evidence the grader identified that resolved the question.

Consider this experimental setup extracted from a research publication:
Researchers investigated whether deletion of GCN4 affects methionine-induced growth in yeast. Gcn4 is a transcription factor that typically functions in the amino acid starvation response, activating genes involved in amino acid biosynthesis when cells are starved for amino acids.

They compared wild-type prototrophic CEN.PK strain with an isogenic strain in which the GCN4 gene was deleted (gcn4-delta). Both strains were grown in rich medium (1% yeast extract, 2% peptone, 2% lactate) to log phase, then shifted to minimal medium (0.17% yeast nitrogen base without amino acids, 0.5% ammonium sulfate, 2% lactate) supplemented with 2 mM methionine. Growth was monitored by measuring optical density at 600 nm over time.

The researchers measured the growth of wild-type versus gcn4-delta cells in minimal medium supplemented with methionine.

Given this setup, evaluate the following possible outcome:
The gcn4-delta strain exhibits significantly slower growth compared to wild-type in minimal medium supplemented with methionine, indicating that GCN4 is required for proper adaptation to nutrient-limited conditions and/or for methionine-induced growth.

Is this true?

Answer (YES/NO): YES